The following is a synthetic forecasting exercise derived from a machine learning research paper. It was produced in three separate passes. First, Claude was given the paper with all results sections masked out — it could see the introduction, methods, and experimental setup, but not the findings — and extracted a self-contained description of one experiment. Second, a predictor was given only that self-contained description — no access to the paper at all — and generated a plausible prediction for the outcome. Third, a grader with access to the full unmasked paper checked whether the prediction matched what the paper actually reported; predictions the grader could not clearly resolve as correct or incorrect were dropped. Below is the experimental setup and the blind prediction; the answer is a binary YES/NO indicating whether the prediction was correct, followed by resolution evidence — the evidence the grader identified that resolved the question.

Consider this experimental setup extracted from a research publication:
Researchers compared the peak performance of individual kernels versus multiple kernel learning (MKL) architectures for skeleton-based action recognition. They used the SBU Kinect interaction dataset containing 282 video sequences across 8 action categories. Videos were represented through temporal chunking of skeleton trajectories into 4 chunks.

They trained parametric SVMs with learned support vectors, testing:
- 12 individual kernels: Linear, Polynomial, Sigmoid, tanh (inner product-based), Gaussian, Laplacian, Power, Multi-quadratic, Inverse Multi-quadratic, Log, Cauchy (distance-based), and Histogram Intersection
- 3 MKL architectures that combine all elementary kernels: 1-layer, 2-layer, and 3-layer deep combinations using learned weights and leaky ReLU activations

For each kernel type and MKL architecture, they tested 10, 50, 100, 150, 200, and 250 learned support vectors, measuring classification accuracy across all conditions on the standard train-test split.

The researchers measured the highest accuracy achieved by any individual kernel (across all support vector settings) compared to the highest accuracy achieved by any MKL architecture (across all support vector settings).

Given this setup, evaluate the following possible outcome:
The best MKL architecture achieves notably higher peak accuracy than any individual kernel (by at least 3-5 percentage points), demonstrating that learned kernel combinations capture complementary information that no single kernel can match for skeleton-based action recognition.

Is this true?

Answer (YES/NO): NO